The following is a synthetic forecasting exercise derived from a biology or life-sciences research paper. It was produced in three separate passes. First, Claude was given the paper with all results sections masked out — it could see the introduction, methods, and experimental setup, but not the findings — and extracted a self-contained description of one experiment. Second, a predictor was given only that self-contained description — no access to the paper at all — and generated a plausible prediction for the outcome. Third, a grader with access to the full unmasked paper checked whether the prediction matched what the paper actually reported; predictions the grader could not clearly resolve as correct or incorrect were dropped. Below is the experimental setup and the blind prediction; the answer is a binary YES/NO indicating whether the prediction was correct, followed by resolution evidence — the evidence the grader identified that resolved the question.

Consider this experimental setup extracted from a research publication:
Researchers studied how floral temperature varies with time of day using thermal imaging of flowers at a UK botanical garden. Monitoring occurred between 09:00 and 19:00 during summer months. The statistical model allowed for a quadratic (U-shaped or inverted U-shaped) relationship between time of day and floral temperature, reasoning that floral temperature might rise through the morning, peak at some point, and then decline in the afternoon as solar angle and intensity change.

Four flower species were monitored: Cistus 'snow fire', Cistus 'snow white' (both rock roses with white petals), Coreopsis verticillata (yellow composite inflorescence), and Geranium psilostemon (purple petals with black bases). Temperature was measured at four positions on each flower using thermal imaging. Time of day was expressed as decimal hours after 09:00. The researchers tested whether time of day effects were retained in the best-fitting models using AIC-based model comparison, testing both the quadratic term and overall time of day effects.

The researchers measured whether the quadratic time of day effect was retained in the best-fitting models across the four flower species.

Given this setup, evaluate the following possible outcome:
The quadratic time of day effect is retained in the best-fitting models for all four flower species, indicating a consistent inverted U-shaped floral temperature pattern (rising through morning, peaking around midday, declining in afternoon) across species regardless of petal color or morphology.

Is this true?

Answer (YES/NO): YES